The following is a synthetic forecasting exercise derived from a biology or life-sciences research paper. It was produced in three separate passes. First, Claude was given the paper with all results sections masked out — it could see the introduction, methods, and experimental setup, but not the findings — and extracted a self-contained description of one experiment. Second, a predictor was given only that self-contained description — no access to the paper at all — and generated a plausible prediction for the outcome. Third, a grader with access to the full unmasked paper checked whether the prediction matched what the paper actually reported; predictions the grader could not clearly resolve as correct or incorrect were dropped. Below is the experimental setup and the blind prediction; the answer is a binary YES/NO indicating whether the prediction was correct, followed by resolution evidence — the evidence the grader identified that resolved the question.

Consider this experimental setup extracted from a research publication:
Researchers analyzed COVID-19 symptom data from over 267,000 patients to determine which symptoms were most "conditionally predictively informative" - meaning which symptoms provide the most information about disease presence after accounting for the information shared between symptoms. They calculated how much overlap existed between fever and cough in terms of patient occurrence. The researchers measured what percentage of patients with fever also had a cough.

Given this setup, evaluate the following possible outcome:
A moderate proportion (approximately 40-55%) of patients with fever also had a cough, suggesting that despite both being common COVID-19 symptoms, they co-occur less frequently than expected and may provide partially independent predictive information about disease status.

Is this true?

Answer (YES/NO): YES